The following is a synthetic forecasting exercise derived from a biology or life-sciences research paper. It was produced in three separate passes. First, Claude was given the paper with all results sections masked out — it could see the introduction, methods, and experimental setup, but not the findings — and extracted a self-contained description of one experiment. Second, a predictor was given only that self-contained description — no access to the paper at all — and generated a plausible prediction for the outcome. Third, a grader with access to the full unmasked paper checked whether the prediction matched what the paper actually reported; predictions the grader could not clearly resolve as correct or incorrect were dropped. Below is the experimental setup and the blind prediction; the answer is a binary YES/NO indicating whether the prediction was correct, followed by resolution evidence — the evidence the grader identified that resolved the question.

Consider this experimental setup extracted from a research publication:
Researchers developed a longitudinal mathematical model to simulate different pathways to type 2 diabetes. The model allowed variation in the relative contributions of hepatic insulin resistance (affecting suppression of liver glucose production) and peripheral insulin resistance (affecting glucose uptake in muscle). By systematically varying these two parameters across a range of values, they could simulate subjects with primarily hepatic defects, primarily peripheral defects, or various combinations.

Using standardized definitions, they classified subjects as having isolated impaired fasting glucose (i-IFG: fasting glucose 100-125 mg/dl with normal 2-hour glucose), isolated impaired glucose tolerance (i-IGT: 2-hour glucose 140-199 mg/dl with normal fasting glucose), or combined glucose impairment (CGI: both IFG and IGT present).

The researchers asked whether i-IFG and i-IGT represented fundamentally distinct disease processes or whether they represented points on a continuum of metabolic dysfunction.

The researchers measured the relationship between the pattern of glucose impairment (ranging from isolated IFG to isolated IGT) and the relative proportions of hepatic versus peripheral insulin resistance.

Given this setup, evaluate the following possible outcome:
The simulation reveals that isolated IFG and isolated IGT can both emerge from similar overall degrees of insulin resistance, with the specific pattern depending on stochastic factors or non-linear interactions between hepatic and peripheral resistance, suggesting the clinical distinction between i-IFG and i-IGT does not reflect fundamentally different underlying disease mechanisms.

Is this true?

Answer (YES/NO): NO